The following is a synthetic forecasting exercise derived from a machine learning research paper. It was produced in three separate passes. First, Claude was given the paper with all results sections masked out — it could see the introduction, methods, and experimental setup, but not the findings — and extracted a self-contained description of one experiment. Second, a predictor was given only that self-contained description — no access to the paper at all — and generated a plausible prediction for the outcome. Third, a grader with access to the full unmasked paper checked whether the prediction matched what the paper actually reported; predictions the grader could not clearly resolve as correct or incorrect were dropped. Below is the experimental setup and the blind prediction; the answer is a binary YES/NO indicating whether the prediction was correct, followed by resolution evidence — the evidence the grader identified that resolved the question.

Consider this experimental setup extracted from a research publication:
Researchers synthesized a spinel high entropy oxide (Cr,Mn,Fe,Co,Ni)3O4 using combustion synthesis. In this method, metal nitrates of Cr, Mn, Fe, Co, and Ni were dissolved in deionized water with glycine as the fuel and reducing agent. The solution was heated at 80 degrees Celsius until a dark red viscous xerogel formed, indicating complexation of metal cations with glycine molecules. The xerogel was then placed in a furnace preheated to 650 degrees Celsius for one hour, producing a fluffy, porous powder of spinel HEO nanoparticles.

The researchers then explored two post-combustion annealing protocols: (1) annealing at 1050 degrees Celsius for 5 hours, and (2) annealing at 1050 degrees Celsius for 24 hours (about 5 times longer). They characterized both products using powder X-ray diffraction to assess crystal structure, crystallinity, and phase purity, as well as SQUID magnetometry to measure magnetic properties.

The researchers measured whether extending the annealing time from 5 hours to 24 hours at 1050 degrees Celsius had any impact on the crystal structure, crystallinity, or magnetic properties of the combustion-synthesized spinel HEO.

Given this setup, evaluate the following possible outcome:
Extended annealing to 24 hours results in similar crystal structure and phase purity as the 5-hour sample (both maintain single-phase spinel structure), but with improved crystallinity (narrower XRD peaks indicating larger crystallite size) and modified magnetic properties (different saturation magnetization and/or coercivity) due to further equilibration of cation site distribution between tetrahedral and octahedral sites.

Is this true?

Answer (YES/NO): NO